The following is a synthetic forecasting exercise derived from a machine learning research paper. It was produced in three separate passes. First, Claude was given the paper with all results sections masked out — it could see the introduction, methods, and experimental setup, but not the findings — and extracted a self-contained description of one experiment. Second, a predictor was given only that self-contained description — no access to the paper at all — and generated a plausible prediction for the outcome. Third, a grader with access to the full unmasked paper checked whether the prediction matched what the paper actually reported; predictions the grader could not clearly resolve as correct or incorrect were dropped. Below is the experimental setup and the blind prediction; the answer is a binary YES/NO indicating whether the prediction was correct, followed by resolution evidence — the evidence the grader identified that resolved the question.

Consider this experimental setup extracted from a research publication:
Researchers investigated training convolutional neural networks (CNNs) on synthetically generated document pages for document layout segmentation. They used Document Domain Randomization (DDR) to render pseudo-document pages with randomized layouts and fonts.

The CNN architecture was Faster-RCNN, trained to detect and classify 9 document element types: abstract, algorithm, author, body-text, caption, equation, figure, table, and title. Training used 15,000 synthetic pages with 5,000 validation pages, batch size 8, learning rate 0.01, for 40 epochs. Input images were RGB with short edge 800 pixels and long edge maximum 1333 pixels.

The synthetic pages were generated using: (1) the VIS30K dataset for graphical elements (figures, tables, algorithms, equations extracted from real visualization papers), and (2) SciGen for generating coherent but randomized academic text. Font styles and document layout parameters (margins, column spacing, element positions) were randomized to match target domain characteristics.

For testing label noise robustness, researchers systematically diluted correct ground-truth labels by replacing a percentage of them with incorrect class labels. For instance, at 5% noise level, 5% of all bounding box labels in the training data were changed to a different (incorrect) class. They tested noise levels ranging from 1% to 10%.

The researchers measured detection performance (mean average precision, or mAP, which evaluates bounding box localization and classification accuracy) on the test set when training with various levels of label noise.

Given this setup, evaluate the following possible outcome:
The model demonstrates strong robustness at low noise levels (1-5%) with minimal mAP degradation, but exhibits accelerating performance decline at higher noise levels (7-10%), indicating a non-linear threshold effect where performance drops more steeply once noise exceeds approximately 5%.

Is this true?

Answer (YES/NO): NO